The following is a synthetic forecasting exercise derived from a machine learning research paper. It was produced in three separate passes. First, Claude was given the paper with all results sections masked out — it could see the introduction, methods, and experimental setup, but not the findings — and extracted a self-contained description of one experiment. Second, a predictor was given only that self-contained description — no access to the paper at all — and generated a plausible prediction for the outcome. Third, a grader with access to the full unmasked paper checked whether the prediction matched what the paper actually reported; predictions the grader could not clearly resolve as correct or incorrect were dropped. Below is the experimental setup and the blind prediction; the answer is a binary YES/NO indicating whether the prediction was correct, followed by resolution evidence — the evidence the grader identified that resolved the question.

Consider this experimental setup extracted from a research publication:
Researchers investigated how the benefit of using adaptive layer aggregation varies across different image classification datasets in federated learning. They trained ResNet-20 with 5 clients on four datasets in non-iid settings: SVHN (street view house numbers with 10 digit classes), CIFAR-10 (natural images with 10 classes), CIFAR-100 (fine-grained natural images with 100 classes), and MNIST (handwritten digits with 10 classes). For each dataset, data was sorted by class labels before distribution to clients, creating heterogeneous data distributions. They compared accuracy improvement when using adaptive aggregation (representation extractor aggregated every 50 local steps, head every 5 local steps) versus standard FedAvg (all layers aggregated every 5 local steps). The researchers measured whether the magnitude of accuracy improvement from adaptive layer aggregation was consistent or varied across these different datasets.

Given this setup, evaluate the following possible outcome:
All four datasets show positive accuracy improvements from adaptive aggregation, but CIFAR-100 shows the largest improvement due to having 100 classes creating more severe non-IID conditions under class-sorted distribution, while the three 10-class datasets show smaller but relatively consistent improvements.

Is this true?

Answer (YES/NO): NO